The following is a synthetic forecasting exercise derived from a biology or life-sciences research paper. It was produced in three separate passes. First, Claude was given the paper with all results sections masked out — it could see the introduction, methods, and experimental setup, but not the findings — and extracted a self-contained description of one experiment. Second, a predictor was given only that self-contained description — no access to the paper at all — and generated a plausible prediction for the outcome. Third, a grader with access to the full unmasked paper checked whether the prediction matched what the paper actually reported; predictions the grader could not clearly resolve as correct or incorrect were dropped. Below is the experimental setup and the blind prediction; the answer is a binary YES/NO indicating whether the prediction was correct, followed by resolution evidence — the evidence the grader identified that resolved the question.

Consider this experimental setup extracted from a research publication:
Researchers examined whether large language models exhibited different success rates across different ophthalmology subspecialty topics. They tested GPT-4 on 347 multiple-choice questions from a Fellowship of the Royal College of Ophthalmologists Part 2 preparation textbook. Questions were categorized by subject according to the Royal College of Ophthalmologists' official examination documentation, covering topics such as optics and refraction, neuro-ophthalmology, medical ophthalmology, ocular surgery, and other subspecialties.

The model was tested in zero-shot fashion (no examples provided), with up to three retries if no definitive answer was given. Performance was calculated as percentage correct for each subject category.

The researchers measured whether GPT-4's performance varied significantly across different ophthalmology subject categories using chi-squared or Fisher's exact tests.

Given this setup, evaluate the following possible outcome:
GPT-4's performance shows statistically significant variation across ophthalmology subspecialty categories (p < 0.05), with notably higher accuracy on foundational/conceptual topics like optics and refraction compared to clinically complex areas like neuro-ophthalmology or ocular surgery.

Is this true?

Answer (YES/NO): NO